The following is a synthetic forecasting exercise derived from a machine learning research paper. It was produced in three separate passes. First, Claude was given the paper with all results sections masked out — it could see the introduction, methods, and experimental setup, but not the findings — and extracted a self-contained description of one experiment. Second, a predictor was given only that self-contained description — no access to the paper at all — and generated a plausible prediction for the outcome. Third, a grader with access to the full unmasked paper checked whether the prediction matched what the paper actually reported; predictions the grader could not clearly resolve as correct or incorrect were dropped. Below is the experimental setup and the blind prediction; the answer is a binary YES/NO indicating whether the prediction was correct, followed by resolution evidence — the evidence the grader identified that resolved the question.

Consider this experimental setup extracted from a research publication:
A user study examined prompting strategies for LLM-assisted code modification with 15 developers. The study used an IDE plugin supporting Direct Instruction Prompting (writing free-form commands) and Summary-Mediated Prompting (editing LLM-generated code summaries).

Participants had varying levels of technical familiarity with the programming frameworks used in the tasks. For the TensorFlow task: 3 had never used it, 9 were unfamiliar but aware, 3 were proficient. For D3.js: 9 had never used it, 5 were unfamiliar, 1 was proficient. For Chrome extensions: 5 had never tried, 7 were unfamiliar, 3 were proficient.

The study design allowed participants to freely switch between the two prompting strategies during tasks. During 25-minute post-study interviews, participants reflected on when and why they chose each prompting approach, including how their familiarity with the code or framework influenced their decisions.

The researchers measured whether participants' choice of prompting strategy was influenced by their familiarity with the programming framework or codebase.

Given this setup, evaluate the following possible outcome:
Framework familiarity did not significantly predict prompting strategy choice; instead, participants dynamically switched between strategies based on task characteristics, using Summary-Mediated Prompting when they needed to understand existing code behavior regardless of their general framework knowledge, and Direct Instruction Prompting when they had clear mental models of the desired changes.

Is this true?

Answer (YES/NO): NO